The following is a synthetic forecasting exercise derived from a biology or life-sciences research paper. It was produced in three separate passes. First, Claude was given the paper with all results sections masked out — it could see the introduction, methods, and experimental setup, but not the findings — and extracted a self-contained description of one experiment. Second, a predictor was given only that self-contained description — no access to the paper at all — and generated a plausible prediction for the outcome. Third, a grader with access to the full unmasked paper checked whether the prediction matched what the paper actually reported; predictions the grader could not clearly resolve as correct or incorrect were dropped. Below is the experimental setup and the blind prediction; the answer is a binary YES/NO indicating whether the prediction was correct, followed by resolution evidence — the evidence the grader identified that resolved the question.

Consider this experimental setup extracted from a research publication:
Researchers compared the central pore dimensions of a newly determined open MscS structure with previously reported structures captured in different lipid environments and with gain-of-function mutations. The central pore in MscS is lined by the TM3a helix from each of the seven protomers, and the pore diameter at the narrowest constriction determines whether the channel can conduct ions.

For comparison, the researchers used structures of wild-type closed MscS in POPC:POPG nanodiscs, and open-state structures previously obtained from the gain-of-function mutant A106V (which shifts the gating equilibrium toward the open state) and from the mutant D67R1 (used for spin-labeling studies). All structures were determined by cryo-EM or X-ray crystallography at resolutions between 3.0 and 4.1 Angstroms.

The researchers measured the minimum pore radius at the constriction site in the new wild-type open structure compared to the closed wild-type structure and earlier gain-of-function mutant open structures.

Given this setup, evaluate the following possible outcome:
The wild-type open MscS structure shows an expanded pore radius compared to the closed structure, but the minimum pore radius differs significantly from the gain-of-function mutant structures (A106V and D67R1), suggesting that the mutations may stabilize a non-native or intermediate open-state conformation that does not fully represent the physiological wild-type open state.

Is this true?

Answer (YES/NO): NO